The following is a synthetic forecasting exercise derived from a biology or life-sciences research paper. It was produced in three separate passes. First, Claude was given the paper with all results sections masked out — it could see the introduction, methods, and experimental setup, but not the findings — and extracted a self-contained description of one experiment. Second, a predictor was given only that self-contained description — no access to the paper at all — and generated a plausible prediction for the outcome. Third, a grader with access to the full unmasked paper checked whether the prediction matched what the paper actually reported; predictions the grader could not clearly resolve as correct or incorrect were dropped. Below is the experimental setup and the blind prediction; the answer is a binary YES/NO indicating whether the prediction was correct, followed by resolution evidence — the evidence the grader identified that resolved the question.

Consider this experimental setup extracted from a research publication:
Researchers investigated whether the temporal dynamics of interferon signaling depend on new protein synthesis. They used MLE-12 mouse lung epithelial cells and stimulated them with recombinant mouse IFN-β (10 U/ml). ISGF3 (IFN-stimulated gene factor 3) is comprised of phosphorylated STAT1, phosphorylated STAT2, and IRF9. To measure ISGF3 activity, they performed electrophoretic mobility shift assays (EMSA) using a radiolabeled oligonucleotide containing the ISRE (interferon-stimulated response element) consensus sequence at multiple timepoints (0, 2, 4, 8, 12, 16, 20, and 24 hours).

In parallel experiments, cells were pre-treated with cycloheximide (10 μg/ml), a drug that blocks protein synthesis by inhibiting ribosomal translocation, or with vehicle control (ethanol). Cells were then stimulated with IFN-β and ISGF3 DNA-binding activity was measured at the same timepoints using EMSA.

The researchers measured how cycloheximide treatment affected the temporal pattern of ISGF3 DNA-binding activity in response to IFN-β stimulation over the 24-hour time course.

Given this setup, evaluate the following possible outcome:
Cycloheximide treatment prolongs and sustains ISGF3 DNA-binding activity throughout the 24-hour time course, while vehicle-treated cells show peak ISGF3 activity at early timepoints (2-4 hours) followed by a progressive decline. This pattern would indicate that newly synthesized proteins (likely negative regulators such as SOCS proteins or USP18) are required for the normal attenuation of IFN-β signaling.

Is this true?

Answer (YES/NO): NO